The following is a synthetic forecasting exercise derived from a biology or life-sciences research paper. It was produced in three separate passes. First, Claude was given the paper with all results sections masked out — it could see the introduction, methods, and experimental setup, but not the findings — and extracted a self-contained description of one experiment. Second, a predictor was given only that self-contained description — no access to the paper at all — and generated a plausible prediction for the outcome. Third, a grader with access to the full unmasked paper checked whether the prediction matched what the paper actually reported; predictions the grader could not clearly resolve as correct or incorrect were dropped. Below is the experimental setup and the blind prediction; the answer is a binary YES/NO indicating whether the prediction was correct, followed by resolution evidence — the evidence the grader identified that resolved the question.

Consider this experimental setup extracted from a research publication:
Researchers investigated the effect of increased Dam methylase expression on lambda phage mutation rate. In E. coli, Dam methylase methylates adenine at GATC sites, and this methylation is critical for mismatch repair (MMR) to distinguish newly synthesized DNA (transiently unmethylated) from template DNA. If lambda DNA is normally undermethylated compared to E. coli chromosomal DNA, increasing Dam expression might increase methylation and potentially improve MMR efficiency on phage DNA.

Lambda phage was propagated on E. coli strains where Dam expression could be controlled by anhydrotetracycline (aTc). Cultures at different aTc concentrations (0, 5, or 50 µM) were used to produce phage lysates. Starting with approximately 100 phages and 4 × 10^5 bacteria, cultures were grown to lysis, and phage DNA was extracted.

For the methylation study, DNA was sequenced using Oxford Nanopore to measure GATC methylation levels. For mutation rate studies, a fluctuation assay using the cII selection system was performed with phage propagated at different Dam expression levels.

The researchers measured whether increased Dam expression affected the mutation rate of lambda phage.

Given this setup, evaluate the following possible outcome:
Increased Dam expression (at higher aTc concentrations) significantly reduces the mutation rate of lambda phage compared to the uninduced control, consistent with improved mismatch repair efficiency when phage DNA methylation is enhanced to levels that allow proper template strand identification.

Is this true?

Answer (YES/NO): NO